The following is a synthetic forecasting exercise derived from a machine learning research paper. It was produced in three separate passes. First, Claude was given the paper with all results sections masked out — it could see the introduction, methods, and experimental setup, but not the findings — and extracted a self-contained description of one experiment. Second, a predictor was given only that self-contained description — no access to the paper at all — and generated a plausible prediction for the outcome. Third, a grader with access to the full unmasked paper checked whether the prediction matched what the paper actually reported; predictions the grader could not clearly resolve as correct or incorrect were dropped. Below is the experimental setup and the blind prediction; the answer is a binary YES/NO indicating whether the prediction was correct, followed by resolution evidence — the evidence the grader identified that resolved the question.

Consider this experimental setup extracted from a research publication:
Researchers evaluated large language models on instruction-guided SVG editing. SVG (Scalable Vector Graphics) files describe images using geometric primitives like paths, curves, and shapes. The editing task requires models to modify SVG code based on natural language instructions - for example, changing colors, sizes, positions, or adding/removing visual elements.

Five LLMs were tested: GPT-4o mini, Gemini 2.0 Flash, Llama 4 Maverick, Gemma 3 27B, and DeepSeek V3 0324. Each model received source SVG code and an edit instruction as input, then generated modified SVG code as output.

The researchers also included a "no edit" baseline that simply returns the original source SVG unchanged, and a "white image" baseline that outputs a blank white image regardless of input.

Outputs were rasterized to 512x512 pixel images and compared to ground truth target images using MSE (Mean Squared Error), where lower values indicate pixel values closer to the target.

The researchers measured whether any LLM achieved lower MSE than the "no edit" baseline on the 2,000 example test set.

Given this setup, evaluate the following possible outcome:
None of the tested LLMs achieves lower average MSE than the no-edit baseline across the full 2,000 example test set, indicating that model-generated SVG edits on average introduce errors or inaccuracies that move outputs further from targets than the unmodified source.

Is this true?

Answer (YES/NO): NO